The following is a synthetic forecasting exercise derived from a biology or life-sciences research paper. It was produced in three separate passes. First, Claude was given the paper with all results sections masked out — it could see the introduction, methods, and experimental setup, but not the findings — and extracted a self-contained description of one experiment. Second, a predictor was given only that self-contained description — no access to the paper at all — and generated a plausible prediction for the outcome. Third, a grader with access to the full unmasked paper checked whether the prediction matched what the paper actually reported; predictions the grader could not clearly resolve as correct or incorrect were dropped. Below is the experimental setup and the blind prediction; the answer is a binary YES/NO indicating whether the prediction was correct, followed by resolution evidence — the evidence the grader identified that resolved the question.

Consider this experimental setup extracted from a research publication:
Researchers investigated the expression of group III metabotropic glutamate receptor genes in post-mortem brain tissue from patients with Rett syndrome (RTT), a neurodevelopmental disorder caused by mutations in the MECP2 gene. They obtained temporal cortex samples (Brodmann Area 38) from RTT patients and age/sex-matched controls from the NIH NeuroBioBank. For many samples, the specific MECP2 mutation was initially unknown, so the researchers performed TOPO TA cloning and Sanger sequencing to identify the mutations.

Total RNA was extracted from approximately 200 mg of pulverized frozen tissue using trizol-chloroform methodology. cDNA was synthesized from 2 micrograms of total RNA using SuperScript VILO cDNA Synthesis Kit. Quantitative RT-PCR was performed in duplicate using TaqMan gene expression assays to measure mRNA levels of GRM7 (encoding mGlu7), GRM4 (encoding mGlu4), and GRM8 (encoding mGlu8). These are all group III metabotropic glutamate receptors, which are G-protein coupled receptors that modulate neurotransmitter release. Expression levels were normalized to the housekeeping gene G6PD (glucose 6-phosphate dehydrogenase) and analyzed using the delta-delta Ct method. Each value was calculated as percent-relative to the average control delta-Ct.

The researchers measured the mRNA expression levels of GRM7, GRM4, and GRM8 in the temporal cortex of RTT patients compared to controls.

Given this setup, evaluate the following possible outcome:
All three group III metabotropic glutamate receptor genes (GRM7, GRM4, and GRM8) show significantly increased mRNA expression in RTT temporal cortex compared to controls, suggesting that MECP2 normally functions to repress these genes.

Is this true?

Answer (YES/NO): NO